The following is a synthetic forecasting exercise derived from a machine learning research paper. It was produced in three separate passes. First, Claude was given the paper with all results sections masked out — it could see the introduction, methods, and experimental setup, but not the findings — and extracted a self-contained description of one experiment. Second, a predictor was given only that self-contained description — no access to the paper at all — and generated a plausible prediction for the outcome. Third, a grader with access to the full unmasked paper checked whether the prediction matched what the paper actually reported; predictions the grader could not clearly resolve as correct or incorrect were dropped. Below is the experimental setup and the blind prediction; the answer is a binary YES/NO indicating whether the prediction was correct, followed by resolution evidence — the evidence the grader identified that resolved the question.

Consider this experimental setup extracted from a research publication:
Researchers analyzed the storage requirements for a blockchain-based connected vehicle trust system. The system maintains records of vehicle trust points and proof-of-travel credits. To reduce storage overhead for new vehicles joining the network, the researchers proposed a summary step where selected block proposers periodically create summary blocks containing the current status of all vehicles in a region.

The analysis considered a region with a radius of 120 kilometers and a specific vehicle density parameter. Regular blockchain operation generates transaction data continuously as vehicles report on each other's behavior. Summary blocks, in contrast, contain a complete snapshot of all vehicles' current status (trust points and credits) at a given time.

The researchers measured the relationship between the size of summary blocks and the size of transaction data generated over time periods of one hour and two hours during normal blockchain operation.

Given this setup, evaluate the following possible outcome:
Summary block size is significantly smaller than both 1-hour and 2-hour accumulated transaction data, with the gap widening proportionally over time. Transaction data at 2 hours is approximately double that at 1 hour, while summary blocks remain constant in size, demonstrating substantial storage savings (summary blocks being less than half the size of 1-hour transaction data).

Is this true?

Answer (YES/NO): NO